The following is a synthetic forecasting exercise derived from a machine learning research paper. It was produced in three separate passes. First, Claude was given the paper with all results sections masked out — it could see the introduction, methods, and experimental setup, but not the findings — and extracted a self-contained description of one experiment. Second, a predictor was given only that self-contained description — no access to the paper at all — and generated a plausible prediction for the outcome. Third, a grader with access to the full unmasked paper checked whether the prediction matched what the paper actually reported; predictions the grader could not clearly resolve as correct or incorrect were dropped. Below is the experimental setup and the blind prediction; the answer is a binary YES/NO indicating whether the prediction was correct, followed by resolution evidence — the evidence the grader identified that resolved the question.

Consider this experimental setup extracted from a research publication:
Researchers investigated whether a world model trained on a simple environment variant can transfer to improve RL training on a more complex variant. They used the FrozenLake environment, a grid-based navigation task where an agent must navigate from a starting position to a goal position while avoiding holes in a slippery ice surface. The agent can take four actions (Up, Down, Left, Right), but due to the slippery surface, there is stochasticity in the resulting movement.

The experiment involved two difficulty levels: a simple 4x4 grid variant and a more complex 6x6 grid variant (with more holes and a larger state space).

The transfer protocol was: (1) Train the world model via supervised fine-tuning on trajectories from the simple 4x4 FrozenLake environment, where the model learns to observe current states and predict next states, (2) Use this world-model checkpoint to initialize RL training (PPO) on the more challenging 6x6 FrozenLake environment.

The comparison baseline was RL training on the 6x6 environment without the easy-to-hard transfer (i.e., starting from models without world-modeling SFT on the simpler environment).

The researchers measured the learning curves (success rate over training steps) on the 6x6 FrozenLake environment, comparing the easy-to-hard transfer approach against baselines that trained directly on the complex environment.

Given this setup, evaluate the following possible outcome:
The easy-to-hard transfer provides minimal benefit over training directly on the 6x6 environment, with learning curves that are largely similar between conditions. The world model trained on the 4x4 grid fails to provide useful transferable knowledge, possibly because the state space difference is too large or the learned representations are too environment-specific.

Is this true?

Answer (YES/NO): NO